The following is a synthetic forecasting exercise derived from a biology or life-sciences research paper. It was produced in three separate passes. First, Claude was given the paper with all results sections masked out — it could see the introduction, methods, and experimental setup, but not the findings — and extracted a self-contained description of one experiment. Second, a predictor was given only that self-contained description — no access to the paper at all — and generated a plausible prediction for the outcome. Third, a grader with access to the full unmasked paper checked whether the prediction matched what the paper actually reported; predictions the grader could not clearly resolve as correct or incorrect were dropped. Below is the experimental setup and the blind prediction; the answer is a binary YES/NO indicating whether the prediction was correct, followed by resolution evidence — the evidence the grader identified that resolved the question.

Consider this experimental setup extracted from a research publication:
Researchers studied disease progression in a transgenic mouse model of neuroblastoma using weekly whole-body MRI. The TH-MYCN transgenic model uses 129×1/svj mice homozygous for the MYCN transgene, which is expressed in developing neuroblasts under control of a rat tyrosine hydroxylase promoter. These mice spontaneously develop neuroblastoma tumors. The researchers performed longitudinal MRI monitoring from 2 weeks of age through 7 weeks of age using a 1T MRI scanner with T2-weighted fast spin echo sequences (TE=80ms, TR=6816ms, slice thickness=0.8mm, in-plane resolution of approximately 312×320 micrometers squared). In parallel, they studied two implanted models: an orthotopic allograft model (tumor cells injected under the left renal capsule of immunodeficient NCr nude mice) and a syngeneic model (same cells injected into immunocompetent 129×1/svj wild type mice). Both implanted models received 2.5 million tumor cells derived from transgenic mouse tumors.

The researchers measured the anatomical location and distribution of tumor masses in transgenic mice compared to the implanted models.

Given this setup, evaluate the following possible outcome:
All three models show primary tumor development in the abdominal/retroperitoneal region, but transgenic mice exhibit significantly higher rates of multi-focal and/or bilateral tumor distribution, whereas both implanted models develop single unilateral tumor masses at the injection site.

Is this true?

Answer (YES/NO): YES